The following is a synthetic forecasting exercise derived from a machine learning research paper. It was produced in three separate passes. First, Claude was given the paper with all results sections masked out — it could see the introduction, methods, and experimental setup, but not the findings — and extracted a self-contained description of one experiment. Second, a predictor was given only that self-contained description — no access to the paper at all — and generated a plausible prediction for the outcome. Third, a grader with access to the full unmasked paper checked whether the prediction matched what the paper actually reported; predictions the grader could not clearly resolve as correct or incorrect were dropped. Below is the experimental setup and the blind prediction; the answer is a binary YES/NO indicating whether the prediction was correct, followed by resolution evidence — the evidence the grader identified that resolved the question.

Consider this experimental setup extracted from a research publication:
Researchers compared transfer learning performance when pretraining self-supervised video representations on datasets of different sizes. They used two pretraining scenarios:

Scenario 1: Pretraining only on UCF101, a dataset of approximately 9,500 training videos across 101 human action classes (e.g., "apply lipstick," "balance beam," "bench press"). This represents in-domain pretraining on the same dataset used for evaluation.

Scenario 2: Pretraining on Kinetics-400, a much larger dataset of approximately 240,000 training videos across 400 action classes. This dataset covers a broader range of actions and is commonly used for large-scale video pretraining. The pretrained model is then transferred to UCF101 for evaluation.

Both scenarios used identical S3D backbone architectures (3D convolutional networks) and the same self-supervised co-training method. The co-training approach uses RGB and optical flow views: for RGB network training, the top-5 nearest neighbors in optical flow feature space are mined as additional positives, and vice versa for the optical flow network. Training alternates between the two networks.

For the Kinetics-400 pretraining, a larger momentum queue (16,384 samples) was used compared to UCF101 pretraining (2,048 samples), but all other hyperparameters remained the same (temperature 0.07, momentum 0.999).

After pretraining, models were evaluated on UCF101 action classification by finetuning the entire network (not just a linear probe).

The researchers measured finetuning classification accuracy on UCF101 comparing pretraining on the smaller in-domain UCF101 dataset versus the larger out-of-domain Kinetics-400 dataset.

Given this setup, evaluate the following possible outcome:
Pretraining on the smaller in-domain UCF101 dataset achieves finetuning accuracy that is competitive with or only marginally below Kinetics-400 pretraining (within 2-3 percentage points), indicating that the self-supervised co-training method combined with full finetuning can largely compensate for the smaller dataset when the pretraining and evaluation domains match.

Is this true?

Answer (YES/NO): NO